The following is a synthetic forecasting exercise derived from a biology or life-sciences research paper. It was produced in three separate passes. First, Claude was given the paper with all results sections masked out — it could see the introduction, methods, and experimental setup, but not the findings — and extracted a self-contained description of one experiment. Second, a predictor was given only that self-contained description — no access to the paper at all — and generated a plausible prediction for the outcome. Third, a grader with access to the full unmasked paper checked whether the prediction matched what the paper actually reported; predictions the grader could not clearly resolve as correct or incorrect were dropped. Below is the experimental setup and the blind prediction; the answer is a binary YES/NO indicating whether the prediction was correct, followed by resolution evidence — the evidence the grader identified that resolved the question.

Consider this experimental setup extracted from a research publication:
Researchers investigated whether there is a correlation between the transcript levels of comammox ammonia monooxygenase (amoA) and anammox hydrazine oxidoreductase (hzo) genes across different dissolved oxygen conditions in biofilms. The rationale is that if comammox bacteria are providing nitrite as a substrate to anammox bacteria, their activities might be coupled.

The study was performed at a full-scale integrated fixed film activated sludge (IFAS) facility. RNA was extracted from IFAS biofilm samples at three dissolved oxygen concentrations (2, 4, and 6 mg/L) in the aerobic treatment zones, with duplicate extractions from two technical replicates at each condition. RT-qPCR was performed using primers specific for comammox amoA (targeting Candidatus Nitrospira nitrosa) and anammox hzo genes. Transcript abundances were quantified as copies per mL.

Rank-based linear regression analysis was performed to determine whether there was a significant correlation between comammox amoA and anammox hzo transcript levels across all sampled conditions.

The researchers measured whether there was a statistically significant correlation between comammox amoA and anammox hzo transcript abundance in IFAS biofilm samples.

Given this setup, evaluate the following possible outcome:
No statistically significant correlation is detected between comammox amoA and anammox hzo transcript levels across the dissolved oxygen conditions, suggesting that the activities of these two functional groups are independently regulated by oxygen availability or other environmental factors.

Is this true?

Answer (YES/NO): NO